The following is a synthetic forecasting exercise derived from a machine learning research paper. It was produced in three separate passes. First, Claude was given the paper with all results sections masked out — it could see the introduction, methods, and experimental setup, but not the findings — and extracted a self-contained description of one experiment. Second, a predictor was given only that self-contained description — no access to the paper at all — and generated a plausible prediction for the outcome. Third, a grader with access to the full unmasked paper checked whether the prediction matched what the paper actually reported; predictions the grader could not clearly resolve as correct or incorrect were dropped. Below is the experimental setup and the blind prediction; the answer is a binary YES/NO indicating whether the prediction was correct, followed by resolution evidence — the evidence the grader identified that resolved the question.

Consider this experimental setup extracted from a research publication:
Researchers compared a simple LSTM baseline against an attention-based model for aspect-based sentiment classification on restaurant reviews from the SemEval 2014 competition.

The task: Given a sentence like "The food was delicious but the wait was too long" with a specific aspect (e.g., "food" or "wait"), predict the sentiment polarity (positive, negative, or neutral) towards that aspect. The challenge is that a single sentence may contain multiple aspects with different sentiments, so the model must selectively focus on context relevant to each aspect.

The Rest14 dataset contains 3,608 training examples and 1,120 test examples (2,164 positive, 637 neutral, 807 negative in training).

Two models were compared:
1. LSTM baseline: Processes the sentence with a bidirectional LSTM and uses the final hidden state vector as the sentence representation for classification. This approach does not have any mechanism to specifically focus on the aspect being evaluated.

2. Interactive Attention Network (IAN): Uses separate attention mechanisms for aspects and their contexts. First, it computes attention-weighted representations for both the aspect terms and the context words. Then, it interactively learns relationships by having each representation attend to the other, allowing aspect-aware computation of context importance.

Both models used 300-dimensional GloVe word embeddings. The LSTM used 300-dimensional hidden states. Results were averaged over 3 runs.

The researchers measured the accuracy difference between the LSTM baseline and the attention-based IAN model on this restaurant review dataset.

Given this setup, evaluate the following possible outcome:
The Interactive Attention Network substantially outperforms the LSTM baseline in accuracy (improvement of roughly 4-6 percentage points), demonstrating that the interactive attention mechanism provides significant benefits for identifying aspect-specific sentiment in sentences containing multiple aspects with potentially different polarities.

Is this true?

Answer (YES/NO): NO